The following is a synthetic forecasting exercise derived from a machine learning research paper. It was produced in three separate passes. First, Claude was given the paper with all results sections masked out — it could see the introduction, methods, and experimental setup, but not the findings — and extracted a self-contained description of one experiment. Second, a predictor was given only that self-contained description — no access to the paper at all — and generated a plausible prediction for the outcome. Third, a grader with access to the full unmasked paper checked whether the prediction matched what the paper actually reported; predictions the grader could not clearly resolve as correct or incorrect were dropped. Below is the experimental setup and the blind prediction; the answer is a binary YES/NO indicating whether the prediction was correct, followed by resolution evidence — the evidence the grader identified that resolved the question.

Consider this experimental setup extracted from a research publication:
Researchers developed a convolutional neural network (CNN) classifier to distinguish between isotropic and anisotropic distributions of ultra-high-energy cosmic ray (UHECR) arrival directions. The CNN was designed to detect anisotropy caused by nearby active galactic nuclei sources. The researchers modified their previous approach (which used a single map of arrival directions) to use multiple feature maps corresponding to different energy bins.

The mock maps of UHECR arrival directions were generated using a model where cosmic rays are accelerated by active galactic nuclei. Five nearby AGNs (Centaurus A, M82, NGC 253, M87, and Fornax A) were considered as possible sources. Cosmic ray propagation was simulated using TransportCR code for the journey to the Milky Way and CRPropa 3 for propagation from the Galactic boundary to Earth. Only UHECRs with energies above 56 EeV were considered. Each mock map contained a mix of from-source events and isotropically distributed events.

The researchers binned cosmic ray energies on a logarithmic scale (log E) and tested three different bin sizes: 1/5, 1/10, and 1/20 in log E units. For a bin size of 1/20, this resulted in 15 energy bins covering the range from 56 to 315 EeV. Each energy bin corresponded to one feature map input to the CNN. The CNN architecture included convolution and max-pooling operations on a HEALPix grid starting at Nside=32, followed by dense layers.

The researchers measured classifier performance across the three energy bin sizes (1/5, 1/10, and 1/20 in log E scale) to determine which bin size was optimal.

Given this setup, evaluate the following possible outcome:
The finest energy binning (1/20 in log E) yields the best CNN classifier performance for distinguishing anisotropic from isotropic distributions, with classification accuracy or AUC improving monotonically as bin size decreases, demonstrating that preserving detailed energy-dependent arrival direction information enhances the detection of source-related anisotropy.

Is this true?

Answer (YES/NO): NO